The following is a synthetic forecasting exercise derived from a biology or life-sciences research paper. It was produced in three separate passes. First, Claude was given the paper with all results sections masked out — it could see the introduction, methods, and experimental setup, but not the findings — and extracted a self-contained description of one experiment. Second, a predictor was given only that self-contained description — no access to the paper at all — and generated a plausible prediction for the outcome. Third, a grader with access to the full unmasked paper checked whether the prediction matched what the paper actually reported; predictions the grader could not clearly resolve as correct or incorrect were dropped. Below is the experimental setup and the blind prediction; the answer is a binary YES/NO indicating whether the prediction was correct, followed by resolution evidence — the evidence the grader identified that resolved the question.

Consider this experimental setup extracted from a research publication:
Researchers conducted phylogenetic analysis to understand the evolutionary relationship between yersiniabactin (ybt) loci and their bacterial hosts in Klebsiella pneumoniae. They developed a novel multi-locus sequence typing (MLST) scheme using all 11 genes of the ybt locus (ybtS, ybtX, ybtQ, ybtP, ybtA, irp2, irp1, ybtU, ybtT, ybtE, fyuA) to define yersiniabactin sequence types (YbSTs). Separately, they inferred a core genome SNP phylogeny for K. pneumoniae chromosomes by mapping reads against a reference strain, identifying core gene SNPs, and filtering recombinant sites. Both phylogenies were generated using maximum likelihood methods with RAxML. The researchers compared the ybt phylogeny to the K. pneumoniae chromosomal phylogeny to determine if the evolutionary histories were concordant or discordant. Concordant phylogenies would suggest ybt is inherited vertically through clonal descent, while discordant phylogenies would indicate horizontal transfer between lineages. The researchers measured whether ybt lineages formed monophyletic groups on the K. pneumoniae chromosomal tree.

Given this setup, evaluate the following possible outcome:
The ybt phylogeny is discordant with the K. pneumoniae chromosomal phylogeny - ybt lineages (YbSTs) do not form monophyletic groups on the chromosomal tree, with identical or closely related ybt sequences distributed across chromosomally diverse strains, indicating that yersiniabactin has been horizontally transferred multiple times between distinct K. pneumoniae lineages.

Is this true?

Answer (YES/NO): YES